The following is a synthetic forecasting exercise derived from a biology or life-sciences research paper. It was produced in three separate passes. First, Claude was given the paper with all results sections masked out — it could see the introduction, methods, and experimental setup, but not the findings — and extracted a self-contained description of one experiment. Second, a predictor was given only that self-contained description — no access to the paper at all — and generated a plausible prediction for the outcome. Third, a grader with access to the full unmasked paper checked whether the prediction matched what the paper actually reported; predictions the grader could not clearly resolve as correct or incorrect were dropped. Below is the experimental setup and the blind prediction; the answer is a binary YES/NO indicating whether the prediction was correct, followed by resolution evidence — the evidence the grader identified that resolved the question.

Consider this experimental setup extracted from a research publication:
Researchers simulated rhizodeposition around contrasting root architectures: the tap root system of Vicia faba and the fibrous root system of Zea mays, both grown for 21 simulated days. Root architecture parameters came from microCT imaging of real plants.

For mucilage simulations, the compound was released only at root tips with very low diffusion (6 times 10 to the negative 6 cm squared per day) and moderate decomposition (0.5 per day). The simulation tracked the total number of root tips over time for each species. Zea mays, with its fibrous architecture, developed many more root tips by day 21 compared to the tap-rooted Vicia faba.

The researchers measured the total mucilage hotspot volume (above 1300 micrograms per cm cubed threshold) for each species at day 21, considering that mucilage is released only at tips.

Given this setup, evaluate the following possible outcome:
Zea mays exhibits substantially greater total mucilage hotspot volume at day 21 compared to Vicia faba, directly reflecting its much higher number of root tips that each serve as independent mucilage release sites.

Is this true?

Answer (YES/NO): NO